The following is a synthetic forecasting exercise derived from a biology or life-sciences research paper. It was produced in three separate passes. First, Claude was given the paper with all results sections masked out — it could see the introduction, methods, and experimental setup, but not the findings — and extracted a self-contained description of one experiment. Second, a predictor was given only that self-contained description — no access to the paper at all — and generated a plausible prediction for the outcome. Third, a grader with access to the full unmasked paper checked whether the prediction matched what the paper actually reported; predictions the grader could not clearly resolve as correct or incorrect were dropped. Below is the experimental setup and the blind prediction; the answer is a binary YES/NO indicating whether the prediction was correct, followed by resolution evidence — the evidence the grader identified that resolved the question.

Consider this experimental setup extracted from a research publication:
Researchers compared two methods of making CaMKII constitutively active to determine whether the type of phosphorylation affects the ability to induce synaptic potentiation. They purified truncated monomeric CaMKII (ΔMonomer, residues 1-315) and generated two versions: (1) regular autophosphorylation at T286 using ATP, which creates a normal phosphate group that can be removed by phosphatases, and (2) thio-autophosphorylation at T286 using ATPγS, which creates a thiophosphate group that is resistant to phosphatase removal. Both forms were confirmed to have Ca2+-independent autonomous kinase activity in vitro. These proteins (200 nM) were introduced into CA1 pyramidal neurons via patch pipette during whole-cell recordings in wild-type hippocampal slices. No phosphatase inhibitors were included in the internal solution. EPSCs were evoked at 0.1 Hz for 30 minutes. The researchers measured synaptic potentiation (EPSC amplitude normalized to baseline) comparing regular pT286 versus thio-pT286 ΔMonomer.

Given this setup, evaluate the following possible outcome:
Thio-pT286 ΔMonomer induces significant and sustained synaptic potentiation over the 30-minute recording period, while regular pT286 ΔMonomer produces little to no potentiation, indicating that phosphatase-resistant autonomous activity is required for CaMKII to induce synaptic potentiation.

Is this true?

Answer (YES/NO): YES